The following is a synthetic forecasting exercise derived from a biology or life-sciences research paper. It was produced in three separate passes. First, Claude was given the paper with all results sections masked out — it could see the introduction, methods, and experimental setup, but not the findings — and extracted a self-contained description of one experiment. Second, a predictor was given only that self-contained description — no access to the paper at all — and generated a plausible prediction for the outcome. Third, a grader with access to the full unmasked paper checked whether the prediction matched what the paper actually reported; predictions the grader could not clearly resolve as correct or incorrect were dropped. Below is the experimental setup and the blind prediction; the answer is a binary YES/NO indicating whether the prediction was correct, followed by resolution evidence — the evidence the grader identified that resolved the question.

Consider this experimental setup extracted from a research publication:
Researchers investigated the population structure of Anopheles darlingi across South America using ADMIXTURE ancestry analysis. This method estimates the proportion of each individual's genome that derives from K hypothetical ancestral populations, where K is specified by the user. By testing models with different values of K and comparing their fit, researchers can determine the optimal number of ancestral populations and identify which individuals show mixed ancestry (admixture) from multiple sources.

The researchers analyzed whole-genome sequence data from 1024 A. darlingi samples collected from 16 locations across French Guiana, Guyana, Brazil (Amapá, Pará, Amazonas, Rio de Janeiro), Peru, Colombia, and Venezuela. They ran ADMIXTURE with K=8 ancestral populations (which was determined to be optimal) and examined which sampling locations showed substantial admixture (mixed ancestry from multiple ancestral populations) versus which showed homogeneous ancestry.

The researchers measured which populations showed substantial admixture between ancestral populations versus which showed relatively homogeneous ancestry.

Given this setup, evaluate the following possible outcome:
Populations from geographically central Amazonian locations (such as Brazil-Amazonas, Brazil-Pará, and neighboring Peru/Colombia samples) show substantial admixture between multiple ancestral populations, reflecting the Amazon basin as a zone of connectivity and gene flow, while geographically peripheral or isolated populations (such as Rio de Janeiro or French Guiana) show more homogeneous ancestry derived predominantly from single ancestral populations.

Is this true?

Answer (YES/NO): NO